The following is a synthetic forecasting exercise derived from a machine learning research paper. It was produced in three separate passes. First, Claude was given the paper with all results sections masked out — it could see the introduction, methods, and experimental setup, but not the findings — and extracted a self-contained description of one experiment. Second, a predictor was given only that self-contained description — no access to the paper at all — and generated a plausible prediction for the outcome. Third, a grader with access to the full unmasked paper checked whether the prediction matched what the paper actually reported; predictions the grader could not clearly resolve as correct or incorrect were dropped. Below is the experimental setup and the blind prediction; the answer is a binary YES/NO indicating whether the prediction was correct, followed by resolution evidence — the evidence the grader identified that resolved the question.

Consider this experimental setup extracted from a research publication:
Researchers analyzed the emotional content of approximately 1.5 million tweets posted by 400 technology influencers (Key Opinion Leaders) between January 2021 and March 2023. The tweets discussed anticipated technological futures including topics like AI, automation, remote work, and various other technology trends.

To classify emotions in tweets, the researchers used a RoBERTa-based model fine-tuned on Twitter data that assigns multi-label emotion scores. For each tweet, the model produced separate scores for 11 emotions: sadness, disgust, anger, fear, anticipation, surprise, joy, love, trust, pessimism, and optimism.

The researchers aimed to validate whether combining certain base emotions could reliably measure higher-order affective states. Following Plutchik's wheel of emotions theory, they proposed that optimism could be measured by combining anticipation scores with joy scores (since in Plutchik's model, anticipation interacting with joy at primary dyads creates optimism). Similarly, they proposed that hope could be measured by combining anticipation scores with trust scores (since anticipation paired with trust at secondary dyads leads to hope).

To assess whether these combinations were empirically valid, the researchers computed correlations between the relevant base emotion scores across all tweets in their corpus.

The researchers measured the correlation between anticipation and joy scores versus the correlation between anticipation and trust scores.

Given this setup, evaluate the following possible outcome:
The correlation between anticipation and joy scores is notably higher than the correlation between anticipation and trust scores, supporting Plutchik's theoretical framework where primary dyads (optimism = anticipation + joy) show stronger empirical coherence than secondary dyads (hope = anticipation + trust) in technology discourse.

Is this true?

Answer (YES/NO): NO